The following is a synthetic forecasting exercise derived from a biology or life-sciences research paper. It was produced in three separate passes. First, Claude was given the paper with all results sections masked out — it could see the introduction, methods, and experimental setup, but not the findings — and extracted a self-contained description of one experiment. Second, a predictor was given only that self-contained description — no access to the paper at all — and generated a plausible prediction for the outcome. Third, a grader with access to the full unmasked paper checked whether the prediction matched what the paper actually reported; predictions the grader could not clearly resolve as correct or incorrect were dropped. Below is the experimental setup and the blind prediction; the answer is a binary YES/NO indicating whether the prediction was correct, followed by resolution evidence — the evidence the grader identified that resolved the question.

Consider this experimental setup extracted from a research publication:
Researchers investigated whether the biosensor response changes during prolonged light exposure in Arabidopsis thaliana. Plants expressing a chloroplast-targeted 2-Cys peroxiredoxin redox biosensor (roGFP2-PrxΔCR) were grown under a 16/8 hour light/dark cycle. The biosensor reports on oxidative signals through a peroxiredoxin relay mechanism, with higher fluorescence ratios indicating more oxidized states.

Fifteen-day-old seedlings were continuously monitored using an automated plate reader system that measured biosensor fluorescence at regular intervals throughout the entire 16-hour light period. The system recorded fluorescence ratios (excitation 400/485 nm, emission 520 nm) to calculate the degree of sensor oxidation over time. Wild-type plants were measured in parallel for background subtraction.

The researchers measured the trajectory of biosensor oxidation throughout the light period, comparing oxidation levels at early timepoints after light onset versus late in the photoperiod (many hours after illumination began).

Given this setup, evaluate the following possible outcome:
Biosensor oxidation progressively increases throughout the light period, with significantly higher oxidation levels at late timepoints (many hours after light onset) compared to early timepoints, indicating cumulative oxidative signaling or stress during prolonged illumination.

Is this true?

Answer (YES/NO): NO